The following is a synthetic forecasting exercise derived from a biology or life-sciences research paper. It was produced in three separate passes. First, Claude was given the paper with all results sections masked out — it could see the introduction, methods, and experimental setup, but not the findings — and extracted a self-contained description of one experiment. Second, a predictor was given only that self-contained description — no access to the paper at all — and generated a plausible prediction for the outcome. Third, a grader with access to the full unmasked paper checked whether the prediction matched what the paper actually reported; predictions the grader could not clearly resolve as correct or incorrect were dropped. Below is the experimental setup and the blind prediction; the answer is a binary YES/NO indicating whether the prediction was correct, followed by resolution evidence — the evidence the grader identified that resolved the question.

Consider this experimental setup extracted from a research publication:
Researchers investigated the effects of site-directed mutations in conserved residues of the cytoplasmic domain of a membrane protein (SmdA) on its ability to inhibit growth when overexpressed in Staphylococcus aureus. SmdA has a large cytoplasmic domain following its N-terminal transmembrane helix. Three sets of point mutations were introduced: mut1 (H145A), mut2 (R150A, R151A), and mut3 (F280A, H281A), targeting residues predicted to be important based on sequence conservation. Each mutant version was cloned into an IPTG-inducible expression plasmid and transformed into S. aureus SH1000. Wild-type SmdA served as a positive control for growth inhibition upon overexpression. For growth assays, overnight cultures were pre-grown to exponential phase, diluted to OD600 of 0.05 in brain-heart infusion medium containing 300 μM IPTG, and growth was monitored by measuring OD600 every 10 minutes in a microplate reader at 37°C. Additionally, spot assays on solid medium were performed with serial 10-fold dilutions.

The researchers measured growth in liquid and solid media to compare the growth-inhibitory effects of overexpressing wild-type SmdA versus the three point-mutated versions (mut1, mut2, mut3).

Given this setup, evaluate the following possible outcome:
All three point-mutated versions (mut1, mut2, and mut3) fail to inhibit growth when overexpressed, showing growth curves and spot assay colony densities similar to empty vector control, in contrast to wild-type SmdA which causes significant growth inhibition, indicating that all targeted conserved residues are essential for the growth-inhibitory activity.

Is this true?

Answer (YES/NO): YES